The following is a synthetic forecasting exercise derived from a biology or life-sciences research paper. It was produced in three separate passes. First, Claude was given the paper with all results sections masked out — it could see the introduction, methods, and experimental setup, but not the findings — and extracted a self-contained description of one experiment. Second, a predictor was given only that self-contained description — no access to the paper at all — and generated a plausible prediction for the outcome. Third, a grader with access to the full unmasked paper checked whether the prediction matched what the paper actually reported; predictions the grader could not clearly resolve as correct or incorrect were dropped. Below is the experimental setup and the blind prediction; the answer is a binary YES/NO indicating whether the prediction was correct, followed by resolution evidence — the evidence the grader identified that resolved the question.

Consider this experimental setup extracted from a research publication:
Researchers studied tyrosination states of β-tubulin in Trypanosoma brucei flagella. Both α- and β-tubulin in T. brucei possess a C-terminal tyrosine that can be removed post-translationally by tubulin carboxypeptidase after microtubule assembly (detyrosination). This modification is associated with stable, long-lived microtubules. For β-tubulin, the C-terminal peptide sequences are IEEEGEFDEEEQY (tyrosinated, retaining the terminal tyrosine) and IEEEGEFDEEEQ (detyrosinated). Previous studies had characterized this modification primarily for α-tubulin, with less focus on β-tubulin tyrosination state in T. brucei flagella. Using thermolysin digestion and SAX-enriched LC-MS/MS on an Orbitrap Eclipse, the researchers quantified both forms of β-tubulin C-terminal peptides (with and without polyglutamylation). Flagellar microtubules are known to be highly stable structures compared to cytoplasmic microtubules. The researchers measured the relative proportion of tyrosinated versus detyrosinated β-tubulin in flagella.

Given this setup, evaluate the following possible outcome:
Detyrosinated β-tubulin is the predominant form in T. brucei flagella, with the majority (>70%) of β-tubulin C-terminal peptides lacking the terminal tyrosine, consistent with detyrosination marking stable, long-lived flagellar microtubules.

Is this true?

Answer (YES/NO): NO